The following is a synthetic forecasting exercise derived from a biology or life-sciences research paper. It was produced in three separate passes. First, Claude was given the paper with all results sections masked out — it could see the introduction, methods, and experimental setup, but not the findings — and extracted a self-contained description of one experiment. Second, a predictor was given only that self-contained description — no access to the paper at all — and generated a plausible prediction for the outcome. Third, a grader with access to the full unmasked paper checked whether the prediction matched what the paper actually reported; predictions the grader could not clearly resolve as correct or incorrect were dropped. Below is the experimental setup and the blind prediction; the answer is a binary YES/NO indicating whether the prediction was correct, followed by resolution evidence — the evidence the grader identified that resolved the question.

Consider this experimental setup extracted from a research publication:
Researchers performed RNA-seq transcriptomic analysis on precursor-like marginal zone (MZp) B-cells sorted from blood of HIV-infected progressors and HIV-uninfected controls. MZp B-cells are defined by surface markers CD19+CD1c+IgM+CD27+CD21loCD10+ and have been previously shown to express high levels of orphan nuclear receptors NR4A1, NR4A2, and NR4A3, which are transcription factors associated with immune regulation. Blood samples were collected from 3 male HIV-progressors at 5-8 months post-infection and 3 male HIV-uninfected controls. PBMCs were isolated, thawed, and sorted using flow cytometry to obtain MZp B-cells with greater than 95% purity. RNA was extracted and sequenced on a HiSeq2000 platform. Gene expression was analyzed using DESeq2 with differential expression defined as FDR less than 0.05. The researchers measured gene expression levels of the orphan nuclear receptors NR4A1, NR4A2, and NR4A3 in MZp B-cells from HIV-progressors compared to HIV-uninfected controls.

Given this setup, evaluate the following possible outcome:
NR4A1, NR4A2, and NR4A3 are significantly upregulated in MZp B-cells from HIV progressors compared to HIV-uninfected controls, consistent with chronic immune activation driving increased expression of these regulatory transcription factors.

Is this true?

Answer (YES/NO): NO